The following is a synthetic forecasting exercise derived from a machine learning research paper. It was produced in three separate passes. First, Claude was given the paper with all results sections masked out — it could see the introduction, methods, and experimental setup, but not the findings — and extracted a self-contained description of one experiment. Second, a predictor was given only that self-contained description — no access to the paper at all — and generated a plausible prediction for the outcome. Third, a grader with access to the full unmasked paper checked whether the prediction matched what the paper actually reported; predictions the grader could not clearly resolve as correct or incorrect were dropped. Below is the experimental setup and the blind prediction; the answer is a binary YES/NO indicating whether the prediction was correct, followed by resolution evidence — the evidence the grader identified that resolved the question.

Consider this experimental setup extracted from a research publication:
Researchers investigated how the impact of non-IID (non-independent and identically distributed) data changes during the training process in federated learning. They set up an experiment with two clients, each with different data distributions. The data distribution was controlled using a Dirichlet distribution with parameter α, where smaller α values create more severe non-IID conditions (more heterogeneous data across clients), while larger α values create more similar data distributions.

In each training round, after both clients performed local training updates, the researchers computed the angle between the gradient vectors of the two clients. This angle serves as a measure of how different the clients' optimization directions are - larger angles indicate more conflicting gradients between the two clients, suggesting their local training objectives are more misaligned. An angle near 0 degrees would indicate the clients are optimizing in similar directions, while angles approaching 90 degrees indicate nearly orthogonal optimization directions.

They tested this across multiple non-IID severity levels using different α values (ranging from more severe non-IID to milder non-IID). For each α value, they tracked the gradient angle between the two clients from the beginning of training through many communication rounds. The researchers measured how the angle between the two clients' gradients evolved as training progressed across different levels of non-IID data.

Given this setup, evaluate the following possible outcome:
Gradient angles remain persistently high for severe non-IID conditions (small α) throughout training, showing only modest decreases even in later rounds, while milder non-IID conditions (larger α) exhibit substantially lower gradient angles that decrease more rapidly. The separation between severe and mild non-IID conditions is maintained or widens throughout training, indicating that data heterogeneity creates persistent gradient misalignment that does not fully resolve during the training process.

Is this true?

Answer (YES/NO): NO